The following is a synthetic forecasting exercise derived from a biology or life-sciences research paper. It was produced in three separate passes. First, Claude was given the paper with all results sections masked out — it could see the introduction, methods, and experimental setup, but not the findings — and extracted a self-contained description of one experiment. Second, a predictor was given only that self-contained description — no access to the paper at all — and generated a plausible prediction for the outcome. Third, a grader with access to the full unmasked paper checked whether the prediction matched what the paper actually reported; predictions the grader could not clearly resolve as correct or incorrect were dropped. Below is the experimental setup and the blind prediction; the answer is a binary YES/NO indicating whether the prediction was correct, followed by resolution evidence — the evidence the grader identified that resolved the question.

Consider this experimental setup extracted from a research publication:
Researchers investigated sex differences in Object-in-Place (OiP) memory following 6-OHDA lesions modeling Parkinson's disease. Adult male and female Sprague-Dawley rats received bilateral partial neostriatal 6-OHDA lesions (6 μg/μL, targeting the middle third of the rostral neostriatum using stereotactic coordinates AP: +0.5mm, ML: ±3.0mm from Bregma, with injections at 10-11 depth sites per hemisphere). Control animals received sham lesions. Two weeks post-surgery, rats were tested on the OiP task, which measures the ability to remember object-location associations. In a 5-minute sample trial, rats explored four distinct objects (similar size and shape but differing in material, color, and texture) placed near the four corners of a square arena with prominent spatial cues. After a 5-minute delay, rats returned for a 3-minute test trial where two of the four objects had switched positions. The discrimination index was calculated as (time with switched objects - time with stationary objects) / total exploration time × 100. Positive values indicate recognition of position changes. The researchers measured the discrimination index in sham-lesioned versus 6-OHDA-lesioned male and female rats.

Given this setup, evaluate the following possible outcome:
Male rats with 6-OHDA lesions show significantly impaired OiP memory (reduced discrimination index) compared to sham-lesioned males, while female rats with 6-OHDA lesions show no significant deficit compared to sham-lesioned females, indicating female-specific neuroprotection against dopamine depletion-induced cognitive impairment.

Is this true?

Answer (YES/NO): YES